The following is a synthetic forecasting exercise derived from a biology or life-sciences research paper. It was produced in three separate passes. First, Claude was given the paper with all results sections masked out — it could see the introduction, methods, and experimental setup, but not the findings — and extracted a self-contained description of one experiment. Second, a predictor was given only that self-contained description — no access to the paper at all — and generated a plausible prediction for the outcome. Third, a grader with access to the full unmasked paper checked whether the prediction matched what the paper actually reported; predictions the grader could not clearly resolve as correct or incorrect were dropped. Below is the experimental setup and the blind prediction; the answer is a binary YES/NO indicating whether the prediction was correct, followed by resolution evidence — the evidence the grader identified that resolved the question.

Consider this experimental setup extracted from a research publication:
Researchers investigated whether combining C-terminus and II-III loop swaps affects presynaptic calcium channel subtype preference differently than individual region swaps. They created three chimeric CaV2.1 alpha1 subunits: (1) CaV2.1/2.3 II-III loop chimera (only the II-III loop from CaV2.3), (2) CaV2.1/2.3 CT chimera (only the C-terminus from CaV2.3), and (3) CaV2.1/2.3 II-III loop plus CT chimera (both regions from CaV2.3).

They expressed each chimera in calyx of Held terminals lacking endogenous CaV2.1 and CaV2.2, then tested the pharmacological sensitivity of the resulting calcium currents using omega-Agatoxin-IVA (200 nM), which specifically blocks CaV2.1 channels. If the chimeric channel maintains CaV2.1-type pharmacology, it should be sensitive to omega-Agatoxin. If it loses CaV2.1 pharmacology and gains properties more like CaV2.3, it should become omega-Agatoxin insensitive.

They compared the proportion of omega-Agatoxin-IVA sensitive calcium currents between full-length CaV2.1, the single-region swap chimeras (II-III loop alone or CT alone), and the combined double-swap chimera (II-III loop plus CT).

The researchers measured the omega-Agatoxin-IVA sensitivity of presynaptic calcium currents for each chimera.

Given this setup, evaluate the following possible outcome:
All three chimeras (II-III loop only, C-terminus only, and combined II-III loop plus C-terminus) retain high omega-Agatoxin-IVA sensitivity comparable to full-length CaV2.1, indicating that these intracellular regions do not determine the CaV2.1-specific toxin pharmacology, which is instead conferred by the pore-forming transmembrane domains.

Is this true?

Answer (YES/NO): NO